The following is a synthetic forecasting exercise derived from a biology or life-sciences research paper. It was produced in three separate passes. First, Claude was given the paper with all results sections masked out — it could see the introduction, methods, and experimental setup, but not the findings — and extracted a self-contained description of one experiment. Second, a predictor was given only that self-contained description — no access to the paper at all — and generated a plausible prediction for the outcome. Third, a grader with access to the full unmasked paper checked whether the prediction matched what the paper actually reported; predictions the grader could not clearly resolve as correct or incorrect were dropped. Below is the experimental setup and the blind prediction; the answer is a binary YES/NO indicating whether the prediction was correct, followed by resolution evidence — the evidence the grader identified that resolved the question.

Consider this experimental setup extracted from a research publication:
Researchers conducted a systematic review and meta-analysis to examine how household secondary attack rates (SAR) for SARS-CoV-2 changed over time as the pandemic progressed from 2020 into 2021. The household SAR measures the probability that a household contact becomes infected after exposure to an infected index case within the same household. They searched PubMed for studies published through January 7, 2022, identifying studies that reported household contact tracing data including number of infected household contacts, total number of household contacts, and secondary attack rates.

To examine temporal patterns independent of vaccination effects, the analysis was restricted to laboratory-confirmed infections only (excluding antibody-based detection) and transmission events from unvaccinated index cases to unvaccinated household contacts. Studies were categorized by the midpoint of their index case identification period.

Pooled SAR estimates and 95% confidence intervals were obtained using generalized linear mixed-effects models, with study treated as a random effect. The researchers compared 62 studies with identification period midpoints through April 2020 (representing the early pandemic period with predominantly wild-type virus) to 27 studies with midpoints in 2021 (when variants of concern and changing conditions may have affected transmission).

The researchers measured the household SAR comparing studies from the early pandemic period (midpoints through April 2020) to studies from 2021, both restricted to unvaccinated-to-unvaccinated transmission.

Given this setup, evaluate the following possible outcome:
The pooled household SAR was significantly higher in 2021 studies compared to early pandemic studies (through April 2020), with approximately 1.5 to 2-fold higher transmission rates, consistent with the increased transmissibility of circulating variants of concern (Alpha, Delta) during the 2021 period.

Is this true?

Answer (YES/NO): NO